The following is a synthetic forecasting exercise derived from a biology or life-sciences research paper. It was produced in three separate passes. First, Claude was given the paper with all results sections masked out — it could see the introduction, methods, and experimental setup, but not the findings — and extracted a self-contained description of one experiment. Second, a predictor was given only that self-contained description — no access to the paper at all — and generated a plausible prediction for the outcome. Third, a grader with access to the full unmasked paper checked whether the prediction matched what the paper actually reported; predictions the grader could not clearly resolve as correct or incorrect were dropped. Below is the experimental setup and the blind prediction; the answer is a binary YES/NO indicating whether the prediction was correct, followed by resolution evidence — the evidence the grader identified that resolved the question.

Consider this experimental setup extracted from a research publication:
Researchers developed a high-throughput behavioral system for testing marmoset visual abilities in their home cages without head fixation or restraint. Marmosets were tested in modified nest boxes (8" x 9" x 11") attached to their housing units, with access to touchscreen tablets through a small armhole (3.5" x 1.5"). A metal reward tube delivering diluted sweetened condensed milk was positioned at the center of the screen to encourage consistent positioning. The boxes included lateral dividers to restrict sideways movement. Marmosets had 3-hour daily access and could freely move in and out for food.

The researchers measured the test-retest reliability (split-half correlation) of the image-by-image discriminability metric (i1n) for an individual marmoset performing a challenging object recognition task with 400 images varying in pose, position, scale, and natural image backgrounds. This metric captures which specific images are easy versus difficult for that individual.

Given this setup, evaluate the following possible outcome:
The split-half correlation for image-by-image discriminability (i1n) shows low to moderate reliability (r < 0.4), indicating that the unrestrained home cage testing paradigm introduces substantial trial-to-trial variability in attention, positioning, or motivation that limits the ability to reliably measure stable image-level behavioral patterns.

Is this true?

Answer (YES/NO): NO